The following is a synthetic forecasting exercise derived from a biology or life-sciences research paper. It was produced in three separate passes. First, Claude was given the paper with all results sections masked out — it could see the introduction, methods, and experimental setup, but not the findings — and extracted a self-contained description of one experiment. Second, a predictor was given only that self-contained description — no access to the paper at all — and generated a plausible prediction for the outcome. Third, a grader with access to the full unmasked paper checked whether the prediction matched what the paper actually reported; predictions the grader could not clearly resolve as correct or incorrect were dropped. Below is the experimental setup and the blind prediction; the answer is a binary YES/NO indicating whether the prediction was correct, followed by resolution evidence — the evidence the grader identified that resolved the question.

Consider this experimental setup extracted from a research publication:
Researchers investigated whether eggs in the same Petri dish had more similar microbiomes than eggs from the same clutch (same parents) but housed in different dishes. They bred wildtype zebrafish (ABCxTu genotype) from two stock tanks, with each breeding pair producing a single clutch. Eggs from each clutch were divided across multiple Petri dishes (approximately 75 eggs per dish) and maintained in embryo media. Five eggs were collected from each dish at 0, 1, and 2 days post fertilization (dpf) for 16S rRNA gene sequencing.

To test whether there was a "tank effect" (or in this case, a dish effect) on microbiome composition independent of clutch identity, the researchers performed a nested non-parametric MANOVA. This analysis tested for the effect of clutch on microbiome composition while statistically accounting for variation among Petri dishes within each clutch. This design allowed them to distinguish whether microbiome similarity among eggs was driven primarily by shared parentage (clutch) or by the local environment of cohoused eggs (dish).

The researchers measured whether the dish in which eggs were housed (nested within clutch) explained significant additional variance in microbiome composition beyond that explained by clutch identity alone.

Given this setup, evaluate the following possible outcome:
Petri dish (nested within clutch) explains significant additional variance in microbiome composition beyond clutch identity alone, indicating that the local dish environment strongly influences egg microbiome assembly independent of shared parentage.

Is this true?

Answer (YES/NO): NO